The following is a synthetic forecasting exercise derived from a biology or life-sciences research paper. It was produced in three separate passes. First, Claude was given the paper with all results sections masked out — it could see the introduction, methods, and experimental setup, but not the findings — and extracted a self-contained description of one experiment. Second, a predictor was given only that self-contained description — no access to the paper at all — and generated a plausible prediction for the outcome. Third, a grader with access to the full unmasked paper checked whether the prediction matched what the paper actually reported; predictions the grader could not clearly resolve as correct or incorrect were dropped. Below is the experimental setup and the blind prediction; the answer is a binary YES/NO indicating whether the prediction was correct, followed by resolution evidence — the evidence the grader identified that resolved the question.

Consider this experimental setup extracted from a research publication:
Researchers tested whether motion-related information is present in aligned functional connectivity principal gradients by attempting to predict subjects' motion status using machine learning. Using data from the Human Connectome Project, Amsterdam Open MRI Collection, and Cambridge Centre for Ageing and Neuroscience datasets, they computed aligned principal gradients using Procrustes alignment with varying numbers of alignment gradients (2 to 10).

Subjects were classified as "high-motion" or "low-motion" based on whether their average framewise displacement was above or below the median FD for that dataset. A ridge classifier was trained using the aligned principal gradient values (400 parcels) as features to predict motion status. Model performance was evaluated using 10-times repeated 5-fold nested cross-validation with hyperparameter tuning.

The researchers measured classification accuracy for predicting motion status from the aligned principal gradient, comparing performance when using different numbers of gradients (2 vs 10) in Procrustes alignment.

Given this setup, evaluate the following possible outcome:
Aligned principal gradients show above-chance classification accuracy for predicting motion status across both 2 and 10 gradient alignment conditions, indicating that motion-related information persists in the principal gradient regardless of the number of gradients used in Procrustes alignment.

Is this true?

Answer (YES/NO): NO